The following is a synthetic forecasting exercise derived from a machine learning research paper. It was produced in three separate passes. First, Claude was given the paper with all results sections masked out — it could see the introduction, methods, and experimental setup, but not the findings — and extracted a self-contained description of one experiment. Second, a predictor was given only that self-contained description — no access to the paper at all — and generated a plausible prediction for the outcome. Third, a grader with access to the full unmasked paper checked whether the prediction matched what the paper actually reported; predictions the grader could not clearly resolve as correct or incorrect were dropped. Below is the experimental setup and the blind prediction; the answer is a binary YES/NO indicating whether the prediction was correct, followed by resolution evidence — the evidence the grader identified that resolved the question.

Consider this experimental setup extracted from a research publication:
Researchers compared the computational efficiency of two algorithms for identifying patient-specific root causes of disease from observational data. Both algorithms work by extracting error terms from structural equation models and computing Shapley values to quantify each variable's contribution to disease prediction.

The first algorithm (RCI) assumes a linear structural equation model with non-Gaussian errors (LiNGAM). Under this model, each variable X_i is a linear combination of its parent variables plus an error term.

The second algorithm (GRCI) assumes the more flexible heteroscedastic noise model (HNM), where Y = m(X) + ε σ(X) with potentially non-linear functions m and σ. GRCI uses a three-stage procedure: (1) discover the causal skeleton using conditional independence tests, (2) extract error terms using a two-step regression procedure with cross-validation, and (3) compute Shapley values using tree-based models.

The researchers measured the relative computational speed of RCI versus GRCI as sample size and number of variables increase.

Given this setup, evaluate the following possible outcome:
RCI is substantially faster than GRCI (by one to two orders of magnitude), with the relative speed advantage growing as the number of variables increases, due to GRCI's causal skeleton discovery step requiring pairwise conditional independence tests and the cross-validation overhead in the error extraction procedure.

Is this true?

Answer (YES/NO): NO